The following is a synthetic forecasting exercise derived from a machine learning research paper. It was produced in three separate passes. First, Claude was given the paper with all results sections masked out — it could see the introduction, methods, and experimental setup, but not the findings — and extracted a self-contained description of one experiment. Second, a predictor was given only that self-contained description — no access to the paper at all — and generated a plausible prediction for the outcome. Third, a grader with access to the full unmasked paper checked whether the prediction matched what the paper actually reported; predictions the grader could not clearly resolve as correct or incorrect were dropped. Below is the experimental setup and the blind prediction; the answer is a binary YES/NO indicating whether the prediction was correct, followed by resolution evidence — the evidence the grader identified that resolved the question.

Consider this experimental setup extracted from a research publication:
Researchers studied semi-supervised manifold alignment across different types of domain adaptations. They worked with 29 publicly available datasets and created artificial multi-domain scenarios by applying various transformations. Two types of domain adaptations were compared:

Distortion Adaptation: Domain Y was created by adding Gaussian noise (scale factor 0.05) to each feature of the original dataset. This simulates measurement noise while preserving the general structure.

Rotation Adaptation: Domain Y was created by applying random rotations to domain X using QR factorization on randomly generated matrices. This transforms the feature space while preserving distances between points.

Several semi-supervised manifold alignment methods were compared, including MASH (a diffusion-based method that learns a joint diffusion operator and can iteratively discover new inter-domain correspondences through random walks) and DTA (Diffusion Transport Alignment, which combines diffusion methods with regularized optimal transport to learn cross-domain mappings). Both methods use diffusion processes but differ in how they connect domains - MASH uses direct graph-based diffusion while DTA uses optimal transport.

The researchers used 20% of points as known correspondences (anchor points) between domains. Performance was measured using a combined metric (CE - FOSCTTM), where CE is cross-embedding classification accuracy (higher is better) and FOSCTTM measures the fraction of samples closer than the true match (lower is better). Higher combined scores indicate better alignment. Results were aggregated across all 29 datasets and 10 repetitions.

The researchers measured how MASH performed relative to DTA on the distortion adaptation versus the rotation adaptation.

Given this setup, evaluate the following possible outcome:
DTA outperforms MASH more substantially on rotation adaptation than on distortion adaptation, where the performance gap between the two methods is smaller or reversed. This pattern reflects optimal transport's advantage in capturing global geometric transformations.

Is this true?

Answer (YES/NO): NO